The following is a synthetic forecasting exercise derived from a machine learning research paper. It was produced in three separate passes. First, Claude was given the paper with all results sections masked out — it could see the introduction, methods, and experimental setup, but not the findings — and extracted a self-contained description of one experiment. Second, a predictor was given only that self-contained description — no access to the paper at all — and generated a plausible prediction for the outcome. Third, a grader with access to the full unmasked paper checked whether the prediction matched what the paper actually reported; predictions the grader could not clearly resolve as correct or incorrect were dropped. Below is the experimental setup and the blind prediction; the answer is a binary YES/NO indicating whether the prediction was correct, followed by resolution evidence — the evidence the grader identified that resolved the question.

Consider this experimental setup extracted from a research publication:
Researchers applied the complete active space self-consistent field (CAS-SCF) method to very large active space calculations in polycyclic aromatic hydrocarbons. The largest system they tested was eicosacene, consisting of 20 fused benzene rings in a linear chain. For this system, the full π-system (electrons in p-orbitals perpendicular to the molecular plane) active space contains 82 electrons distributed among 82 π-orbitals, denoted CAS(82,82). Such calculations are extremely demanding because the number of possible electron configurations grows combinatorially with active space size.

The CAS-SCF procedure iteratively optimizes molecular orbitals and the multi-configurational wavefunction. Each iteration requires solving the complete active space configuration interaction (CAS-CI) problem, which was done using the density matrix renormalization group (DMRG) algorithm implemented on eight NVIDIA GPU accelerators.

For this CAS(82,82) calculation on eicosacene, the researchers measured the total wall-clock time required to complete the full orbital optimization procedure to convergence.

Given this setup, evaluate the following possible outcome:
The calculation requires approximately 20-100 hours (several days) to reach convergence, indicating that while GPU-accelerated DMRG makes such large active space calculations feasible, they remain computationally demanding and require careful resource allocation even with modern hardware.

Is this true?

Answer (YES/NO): YES